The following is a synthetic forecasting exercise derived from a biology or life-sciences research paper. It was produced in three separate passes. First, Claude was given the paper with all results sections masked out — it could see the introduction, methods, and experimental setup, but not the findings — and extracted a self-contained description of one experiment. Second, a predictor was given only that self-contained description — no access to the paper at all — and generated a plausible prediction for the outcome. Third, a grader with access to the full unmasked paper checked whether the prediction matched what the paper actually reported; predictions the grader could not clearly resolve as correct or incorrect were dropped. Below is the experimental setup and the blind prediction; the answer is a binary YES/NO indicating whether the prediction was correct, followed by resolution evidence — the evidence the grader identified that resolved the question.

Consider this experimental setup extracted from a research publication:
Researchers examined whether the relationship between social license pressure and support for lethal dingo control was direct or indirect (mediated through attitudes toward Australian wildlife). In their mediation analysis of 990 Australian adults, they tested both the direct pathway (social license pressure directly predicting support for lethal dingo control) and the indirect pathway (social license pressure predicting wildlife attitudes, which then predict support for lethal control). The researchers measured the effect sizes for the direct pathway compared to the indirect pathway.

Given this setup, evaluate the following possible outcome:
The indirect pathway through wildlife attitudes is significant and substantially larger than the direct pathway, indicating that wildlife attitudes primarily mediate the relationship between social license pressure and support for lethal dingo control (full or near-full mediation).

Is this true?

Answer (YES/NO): YES